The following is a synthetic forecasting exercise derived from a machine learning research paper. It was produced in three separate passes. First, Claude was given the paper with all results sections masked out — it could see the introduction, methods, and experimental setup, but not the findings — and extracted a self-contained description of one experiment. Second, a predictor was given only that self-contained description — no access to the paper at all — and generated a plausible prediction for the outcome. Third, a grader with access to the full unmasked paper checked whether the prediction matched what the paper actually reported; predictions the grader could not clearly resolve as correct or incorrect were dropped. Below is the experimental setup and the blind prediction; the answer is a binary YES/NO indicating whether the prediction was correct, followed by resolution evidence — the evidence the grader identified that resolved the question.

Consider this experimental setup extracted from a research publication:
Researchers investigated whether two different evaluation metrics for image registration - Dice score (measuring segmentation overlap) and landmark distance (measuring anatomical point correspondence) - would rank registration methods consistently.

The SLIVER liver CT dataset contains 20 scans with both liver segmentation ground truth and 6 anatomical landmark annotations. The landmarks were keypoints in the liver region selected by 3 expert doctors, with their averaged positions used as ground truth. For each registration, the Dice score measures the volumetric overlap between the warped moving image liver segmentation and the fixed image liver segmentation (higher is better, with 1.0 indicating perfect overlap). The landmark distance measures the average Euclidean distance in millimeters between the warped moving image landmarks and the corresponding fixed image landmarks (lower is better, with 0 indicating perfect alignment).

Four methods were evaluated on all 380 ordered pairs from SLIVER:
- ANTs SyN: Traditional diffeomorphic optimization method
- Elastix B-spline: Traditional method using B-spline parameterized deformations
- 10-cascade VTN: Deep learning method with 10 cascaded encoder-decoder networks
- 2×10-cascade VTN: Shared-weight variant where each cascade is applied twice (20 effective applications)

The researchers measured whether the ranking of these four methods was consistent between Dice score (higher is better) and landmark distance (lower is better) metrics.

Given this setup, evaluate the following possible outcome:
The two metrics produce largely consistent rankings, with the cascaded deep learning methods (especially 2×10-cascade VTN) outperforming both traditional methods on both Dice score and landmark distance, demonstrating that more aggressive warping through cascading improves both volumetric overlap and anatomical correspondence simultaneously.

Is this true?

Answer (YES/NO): YES